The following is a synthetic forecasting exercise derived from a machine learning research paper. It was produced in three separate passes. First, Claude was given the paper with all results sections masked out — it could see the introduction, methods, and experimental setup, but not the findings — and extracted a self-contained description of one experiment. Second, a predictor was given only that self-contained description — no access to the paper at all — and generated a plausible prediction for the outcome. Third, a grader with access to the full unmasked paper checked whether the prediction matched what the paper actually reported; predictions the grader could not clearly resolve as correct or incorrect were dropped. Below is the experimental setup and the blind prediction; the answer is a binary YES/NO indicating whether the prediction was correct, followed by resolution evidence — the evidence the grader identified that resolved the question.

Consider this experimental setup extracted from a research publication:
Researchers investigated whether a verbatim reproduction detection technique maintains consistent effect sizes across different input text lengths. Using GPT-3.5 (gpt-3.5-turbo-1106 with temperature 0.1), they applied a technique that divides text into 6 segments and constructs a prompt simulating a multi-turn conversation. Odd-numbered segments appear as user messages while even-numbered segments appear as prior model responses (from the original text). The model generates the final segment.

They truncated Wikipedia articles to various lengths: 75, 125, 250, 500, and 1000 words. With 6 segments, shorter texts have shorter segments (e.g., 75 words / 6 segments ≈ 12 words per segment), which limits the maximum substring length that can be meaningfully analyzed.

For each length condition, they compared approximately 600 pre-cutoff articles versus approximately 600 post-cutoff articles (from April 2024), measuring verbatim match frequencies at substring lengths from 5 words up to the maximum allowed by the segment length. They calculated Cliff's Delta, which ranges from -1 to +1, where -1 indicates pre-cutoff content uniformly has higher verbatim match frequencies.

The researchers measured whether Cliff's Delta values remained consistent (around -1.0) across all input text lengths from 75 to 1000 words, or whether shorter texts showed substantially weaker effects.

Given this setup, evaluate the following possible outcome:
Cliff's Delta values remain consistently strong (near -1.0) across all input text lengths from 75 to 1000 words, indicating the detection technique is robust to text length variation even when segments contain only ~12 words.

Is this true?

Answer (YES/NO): YES